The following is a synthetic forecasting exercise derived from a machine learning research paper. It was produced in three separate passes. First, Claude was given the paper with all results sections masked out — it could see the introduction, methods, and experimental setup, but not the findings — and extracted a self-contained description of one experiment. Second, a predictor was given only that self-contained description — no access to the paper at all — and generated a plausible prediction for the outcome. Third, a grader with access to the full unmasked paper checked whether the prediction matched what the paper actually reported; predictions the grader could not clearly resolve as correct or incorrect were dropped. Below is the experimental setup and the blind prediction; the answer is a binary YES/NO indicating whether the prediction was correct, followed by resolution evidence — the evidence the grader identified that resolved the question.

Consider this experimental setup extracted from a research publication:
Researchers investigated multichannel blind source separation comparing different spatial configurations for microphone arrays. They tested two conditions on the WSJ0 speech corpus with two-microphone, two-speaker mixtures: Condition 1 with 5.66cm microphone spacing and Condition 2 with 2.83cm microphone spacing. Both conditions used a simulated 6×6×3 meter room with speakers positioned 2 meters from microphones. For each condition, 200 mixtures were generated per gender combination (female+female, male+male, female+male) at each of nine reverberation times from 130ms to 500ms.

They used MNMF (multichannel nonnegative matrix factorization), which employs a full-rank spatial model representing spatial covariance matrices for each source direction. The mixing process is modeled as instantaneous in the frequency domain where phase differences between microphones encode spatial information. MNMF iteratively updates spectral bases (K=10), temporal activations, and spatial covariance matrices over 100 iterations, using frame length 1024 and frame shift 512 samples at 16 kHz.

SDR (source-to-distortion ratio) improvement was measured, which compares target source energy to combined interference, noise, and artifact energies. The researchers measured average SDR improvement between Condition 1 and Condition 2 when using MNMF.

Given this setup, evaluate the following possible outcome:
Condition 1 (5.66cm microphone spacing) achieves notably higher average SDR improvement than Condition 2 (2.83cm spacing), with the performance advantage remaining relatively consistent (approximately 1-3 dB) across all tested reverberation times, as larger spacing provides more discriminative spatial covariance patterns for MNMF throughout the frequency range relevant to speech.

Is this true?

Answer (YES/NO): NO